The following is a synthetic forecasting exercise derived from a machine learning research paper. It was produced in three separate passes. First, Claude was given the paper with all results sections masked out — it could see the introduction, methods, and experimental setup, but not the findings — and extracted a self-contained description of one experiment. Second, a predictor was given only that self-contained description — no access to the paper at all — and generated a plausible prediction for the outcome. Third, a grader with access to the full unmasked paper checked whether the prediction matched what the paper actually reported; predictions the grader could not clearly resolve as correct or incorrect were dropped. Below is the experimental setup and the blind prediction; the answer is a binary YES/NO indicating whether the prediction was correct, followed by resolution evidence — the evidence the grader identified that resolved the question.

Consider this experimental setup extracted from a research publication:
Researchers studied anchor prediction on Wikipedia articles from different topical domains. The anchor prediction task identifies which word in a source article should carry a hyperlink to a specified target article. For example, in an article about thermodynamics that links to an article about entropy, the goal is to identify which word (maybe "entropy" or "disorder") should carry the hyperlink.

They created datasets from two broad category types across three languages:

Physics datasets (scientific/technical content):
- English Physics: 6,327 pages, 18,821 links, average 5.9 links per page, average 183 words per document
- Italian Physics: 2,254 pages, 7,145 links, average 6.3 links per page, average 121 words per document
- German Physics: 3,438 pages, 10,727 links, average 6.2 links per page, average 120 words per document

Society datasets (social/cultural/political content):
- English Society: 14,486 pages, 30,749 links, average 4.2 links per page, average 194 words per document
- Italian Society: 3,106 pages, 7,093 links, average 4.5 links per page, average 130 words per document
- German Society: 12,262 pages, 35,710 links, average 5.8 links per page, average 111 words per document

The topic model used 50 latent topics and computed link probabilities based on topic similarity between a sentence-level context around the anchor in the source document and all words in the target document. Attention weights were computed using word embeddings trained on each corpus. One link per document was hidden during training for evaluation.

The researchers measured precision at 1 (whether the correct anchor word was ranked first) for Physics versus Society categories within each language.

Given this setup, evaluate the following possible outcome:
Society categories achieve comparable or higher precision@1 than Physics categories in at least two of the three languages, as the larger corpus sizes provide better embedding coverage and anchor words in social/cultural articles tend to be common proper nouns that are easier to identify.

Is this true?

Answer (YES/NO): YES